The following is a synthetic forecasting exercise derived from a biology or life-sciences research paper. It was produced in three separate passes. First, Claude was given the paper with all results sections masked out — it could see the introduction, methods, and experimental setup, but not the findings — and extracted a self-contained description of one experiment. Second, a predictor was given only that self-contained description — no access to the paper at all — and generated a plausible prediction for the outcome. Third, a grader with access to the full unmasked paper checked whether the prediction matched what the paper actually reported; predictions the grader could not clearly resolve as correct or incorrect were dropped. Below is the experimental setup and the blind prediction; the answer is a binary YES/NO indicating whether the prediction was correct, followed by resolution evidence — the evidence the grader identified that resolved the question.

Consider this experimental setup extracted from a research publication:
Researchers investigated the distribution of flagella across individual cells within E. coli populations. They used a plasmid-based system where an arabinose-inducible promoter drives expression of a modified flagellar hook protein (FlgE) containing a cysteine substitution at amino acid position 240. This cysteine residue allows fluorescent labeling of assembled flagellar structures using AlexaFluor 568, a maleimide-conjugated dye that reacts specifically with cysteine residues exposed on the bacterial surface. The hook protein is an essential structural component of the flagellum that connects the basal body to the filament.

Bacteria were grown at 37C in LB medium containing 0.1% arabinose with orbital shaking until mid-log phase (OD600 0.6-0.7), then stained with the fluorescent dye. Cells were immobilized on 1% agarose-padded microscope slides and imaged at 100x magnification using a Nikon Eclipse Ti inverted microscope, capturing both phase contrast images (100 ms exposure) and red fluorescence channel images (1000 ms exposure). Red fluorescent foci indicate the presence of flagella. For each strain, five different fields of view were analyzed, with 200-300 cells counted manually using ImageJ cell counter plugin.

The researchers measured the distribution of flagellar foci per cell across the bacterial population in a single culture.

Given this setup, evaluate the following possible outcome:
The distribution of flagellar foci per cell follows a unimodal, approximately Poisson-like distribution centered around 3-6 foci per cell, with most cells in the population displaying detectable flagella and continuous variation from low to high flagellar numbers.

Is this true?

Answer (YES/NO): NO